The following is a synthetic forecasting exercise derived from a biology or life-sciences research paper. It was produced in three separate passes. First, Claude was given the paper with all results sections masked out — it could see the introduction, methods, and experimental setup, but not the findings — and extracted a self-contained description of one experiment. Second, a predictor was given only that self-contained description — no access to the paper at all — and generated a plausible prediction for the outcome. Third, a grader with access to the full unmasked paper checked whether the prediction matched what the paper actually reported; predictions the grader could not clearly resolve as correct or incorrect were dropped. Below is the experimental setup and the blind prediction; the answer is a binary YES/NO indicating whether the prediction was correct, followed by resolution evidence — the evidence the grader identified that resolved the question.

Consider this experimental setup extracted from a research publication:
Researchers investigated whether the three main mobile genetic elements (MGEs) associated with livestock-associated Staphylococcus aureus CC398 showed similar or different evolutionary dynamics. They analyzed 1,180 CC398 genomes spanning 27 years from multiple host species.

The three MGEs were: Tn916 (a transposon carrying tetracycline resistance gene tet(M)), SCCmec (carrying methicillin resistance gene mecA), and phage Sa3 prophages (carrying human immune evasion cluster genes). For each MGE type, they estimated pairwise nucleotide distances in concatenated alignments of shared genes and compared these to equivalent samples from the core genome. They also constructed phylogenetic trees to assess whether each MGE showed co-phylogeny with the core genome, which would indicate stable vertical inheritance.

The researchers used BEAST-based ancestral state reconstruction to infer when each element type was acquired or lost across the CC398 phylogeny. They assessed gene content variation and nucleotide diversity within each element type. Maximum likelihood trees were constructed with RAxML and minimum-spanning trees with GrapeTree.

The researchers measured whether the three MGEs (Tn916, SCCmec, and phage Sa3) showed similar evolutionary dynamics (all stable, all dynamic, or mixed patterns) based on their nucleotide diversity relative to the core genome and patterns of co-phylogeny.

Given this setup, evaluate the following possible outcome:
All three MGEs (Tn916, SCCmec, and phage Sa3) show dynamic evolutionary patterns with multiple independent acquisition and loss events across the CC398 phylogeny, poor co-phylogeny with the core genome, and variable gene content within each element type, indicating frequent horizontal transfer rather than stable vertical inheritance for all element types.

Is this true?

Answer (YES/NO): NO